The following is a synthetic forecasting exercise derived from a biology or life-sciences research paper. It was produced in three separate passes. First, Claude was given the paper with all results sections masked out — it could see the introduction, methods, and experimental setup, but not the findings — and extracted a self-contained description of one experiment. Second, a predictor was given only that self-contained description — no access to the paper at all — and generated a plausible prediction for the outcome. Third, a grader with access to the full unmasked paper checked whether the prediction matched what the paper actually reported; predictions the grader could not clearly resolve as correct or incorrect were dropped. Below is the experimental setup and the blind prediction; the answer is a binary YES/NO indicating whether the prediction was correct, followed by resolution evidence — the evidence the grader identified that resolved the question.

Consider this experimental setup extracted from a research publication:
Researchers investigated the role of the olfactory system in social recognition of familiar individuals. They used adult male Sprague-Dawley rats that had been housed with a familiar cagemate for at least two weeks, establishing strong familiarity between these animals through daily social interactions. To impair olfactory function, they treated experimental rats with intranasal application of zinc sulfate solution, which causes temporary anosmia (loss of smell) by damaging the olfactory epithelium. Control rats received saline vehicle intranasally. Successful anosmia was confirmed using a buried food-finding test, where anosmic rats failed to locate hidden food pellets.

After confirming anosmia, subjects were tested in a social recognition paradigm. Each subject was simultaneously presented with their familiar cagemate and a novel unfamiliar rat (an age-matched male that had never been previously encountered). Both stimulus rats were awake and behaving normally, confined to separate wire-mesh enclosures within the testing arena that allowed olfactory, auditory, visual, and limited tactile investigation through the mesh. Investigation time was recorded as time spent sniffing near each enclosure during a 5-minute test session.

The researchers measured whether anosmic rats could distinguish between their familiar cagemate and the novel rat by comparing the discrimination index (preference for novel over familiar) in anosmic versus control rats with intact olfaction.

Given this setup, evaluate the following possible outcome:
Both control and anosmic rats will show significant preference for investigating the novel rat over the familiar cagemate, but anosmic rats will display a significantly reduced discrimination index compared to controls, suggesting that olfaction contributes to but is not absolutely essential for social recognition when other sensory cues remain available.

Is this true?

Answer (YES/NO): NO